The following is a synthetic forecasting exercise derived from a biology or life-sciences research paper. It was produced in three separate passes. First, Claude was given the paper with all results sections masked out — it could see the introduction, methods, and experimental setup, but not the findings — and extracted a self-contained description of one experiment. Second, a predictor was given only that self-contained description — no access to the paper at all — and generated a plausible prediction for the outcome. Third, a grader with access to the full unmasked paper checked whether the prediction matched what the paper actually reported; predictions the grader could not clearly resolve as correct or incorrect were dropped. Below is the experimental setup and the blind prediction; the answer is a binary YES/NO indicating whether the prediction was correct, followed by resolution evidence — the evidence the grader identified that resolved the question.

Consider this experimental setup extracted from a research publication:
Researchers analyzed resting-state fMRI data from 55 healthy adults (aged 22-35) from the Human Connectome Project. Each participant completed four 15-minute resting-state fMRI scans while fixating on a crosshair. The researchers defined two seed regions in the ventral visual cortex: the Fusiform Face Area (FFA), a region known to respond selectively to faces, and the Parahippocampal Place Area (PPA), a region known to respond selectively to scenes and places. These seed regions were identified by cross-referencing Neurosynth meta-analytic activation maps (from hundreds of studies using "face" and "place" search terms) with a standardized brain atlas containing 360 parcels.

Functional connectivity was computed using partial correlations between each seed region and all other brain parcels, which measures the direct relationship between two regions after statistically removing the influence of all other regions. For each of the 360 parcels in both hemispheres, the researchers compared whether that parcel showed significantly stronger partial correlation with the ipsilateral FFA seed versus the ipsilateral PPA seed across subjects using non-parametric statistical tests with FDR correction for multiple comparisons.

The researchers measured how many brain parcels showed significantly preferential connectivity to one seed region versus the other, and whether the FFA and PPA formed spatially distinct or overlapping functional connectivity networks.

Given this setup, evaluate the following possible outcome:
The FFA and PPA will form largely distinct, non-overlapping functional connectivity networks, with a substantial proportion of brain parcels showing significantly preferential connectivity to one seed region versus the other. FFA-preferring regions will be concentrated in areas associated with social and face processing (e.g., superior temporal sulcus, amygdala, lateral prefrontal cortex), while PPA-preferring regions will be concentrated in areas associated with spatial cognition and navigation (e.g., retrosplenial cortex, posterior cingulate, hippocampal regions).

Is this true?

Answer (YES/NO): NO